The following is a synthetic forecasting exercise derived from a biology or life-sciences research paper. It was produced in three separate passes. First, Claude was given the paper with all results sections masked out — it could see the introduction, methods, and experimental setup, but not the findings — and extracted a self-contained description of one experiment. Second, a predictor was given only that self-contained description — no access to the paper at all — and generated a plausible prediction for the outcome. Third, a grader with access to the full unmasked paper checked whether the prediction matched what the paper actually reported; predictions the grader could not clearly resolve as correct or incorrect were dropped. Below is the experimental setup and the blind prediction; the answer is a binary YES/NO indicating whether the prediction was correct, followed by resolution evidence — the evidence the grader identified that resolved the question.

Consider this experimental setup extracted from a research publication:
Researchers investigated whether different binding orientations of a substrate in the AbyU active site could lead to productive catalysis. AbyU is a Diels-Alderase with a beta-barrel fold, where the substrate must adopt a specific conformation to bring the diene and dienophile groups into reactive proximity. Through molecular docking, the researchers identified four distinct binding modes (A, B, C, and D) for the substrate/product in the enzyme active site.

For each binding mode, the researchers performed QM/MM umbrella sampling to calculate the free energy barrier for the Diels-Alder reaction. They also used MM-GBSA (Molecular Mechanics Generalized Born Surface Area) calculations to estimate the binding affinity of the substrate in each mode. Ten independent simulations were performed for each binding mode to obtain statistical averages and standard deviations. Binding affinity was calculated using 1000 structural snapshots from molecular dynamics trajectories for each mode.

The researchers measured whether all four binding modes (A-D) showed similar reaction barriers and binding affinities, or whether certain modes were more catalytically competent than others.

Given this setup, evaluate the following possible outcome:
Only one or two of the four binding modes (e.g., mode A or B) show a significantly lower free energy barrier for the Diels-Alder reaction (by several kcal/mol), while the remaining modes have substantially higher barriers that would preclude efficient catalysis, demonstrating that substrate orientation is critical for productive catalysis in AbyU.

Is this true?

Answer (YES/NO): YES